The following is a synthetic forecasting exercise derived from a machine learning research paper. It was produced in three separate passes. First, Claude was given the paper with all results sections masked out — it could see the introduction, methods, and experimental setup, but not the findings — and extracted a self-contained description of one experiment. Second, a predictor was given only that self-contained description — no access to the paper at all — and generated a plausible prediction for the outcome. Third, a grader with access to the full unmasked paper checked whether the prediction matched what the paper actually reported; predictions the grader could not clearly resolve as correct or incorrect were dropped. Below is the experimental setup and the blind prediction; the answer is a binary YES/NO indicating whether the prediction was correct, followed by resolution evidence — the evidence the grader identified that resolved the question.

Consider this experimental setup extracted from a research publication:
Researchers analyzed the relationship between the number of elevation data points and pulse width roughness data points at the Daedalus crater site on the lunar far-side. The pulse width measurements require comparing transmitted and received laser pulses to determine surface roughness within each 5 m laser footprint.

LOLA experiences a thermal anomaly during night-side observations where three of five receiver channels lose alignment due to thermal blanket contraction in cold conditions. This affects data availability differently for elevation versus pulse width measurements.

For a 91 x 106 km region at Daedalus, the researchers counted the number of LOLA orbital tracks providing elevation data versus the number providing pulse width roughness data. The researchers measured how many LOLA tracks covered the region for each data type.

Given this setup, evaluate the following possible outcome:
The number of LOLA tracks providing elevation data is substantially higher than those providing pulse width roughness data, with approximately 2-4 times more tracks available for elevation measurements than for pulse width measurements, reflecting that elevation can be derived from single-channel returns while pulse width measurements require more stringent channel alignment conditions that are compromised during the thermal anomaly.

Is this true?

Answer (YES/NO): NO